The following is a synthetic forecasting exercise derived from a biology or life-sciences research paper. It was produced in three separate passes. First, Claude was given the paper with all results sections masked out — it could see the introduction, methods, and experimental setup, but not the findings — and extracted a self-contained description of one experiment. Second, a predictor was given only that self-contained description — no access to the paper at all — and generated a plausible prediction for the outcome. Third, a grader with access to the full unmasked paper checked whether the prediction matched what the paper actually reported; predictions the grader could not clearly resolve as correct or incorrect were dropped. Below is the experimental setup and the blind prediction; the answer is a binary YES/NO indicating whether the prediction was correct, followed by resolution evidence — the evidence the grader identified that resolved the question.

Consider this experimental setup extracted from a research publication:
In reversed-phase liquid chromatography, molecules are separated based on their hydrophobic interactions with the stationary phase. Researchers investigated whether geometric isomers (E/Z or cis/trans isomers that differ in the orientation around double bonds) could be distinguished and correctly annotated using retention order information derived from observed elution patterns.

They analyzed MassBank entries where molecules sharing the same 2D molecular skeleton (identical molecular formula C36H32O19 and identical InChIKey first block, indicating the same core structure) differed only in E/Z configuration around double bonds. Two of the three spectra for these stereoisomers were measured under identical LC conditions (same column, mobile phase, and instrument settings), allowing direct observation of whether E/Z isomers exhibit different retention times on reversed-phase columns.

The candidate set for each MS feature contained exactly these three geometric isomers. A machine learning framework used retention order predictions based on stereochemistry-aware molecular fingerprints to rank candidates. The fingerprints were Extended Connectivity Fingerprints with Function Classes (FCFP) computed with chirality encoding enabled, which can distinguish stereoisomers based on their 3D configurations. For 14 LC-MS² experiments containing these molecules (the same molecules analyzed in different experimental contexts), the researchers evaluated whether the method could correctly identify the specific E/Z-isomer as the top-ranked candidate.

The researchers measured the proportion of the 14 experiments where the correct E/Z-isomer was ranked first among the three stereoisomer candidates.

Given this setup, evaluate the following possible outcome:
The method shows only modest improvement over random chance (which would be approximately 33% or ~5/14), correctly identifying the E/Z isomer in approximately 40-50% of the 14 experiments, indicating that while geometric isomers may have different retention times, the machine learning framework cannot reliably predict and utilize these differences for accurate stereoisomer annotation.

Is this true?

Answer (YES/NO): NO